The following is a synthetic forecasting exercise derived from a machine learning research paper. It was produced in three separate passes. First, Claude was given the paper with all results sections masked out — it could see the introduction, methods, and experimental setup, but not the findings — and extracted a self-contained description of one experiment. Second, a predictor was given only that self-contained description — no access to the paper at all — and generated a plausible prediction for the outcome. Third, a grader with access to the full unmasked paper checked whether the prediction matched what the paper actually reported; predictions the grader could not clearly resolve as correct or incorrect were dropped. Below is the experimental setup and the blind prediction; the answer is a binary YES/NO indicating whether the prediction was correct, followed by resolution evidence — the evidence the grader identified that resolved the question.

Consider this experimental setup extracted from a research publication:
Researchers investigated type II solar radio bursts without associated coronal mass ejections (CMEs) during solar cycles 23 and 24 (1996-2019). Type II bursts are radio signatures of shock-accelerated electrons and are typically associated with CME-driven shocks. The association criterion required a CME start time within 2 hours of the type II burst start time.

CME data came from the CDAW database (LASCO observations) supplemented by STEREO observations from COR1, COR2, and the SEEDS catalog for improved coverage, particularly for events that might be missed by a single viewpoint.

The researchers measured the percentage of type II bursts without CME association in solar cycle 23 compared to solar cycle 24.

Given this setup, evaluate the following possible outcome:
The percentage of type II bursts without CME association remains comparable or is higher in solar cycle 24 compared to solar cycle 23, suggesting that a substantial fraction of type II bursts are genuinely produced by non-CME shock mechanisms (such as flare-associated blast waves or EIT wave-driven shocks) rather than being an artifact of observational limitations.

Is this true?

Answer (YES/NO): NO